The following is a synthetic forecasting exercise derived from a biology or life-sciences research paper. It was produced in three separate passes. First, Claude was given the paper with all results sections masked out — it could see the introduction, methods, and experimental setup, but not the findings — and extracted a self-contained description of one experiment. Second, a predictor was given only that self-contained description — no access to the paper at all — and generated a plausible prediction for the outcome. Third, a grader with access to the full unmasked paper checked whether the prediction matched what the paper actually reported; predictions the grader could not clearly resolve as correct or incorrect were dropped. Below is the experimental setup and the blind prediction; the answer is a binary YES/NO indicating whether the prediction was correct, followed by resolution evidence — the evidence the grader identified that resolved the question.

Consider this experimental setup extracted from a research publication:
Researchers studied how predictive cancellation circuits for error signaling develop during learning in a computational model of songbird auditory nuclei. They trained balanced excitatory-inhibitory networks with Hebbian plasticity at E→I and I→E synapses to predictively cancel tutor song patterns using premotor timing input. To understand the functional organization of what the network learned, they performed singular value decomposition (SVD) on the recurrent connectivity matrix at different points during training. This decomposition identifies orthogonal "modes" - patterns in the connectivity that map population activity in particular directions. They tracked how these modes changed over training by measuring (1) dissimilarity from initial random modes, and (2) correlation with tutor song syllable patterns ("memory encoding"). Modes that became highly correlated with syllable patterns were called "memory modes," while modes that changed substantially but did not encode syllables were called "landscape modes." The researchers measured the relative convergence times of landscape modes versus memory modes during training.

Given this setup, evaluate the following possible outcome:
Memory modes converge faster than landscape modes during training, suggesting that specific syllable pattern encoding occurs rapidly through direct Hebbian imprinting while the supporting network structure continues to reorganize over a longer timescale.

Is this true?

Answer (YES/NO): NO